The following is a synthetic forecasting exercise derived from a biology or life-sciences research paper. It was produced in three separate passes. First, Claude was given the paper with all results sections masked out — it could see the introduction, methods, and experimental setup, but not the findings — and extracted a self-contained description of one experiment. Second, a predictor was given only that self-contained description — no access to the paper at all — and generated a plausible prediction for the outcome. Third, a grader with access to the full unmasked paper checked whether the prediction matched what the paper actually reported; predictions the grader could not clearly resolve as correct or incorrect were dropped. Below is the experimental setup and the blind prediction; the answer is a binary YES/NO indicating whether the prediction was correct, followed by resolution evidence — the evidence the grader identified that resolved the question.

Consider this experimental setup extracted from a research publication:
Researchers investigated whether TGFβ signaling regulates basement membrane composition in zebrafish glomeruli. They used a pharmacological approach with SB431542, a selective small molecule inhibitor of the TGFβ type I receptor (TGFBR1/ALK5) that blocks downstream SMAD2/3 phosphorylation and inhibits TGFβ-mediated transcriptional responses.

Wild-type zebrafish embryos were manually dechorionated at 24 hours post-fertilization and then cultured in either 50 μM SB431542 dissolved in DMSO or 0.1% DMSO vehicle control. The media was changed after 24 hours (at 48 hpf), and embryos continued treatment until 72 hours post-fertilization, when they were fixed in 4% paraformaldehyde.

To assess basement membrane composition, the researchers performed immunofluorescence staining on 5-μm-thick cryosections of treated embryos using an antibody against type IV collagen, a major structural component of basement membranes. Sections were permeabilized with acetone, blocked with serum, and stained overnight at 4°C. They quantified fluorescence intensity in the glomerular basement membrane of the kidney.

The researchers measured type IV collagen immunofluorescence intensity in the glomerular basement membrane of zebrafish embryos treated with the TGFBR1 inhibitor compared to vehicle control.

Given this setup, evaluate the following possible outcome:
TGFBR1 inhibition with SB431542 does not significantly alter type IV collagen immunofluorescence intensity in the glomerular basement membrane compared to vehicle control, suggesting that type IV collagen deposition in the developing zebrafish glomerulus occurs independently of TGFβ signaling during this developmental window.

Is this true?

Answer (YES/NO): NO